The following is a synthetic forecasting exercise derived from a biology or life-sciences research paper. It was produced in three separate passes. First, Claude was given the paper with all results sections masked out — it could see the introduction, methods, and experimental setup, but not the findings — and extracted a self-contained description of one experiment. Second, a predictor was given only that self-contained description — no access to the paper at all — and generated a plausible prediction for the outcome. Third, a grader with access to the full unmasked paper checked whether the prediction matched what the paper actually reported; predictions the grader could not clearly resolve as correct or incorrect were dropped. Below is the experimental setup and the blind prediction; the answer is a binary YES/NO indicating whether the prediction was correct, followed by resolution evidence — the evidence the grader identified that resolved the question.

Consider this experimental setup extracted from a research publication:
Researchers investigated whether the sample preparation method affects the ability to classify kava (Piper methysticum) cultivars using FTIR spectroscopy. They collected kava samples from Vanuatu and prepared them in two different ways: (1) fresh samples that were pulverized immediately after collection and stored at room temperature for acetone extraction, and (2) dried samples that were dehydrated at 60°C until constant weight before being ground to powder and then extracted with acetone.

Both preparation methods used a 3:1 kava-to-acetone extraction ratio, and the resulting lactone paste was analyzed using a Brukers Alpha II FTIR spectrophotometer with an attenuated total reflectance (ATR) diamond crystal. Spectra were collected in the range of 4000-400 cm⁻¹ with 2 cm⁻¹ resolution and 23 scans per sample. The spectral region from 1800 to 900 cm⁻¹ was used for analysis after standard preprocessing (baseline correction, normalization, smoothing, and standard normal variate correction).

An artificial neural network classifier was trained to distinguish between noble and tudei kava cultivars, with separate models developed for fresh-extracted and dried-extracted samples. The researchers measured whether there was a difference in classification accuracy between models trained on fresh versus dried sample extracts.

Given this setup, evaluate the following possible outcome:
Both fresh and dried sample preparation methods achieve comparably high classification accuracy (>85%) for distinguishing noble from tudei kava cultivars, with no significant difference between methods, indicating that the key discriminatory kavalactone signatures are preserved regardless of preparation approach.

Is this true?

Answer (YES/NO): NO